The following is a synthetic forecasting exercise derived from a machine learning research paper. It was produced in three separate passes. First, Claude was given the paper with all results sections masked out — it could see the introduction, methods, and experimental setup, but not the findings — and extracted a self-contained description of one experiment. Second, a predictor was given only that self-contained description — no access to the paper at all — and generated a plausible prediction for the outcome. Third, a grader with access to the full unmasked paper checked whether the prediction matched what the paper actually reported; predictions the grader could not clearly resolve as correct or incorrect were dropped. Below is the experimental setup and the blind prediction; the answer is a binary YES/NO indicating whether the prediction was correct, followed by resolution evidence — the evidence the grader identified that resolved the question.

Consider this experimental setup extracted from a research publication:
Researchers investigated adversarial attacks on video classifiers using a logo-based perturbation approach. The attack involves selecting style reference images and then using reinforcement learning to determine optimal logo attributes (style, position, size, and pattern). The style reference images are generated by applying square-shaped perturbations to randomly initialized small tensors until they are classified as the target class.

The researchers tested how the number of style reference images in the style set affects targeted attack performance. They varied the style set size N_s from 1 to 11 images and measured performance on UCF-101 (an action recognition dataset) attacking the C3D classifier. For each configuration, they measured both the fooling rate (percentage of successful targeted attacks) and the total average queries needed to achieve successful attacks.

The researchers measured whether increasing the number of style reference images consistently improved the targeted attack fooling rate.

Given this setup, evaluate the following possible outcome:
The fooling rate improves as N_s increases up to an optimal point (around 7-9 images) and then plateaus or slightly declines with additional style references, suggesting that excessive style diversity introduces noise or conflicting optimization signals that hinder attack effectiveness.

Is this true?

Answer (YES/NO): NO